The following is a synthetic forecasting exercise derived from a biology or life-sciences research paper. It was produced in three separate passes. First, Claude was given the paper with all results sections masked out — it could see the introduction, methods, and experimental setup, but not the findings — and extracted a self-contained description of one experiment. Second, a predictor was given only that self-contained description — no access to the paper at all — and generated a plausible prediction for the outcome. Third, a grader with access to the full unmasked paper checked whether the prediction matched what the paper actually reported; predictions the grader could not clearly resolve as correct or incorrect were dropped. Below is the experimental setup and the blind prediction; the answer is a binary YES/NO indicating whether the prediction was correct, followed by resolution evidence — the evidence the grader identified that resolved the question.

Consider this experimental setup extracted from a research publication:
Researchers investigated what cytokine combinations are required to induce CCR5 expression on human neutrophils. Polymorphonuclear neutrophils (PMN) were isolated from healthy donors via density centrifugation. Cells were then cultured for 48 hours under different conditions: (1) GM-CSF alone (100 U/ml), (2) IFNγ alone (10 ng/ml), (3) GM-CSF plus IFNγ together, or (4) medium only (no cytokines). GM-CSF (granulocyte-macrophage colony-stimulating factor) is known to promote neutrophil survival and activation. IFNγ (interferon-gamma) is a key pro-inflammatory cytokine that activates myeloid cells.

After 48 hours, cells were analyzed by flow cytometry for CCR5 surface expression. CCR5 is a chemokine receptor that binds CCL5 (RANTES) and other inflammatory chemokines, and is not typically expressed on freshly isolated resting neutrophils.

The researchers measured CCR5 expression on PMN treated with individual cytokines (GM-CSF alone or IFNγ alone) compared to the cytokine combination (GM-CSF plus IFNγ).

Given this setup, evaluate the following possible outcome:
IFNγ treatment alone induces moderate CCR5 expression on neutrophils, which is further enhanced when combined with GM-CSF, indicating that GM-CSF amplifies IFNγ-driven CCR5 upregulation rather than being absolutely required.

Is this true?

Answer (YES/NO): NO